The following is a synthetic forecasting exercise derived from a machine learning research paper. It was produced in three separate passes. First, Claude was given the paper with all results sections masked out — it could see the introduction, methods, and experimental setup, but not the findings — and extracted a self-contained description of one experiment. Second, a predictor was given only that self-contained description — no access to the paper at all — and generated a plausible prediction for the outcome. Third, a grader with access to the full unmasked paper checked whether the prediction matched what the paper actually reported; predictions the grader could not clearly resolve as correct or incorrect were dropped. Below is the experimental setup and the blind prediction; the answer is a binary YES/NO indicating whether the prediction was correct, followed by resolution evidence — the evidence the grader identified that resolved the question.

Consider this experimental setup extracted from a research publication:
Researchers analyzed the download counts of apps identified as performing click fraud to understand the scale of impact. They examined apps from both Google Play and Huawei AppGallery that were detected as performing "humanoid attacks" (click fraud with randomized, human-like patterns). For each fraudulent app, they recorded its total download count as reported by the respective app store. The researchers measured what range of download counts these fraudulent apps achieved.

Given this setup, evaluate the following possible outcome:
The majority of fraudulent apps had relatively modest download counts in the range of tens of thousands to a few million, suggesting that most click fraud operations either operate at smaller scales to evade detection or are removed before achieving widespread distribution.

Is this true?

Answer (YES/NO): NO